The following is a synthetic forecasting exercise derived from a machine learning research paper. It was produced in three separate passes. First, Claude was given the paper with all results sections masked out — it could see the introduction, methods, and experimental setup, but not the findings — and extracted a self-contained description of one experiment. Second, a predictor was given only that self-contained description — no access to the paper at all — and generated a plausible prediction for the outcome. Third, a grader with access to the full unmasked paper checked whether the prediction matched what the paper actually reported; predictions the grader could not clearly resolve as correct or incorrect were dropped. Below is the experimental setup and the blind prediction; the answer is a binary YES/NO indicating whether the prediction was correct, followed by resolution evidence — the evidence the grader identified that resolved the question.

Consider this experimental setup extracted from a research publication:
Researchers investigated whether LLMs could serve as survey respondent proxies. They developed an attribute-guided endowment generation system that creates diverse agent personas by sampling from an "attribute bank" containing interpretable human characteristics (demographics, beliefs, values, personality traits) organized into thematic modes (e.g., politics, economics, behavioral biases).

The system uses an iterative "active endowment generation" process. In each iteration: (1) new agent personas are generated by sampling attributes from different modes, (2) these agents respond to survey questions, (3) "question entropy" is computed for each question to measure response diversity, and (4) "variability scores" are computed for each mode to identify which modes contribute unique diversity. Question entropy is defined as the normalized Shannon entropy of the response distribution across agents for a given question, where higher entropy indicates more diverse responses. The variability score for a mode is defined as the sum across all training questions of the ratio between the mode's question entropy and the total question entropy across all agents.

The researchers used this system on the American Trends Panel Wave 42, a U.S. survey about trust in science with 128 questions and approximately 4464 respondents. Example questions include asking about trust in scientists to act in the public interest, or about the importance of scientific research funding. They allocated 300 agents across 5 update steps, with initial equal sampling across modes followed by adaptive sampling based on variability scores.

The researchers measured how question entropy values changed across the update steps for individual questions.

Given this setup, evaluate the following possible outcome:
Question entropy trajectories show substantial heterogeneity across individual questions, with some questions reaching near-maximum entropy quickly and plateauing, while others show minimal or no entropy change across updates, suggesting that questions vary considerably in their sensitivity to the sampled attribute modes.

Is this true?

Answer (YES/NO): NO